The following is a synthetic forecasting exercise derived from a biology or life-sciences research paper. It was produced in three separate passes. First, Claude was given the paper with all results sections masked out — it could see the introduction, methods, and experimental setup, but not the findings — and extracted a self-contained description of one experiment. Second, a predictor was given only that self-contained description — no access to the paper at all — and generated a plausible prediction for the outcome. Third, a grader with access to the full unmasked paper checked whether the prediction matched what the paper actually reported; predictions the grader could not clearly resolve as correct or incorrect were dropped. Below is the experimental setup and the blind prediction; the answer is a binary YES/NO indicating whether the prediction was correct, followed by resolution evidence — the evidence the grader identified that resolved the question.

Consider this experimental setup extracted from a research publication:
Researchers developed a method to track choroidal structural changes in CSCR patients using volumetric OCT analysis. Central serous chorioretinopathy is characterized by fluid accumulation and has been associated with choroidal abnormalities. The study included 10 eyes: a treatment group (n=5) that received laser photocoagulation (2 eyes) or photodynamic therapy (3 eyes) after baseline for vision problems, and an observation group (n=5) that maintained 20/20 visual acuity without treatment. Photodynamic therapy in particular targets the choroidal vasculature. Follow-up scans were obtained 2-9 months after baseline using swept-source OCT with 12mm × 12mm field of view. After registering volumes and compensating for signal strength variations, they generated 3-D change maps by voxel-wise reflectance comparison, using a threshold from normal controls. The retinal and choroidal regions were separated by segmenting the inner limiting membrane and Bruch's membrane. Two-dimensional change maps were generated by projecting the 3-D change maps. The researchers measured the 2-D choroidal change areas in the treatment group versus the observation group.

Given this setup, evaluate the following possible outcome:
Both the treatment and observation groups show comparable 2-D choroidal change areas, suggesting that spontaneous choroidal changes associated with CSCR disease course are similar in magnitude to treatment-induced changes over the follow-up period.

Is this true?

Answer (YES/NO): NO